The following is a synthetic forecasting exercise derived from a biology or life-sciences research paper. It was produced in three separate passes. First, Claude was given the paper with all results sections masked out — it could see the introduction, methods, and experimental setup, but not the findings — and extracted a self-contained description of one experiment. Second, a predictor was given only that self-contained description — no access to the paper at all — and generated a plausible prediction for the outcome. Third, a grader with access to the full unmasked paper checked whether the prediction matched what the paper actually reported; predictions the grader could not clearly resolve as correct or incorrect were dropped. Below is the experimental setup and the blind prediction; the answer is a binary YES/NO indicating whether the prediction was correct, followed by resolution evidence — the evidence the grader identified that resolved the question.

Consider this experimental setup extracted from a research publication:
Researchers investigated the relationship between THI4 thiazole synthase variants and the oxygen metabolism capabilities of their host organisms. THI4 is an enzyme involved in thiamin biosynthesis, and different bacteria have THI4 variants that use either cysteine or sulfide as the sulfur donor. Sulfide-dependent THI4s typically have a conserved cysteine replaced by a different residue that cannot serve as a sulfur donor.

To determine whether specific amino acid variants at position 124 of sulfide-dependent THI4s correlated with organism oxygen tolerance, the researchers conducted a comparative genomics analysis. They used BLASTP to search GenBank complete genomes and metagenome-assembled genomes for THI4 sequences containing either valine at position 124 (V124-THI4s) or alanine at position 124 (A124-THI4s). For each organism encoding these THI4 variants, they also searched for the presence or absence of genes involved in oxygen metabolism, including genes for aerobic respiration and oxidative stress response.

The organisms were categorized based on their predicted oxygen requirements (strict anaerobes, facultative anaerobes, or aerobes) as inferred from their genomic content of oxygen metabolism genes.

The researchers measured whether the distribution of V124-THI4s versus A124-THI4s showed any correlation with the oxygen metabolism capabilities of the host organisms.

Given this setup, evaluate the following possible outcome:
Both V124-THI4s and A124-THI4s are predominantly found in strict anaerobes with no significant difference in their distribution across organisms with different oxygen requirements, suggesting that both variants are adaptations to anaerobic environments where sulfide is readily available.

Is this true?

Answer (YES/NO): NO